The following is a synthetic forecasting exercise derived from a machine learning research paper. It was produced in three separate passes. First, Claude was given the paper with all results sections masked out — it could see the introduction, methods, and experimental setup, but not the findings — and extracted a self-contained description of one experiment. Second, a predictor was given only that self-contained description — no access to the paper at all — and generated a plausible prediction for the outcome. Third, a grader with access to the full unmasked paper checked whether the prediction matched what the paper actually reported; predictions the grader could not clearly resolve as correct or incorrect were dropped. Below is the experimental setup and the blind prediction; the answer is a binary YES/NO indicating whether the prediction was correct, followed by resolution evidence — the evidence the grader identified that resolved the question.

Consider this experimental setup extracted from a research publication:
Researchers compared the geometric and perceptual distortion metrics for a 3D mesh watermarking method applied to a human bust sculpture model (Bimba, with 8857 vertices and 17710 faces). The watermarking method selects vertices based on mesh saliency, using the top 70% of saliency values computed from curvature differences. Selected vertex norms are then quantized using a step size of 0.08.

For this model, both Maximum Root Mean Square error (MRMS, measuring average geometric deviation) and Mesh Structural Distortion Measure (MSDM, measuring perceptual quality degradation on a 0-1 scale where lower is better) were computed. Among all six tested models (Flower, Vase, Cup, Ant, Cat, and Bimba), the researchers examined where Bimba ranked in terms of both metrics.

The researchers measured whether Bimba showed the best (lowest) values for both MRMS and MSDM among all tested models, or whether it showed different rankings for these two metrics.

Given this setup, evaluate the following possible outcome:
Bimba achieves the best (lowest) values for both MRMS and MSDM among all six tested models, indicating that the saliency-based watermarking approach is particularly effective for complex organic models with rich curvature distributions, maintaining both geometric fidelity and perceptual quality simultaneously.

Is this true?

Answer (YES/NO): YES